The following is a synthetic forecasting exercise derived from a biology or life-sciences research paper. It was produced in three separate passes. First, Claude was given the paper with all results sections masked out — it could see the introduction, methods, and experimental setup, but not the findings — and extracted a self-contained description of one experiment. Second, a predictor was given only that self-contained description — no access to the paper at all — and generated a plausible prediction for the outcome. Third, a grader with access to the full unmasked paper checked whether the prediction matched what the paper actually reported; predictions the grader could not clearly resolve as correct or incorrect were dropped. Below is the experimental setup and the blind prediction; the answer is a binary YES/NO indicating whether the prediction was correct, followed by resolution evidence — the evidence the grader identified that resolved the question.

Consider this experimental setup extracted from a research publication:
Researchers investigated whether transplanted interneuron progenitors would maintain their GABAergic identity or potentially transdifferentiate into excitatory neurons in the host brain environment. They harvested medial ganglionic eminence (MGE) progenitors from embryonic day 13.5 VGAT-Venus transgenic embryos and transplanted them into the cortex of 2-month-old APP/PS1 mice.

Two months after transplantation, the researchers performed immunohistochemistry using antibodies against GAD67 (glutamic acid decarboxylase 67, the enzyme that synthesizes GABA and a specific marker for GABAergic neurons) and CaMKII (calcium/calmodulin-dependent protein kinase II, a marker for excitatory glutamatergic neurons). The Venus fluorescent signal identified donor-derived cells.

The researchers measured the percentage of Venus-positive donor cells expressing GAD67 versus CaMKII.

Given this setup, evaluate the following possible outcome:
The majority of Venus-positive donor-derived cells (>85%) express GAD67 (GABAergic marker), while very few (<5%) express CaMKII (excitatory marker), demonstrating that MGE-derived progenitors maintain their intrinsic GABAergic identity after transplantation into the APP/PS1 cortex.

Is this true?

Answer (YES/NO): YES